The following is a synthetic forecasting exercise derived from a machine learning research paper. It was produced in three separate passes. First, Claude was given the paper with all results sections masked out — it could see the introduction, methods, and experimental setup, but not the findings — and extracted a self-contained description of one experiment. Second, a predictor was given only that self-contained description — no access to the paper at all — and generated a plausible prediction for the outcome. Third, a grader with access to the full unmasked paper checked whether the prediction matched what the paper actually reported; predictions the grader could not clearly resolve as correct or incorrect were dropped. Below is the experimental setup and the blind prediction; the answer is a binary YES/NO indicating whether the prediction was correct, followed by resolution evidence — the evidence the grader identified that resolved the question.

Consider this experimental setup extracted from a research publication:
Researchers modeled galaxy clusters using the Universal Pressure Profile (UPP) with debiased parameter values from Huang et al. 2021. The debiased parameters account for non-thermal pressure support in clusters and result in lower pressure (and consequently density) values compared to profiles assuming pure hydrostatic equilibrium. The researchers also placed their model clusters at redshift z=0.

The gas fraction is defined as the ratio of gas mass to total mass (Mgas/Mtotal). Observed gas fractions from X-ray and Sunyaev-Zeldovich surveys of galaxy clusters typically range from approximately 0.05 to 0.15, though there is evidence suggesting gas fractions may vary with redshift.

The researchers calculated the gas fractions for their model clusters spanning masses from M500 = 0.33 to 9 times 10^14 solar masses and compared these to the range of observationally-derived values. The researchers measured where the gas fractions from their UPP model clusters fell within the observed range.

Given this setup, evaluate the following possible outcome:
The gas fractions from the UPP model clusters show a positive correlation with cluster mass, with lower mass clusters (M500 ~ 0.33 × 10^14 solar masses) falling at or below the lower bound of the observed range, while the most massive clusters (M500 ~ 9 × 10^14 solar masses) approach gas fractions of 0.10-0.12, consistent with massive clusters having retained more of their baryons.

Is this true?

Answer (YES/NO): NO